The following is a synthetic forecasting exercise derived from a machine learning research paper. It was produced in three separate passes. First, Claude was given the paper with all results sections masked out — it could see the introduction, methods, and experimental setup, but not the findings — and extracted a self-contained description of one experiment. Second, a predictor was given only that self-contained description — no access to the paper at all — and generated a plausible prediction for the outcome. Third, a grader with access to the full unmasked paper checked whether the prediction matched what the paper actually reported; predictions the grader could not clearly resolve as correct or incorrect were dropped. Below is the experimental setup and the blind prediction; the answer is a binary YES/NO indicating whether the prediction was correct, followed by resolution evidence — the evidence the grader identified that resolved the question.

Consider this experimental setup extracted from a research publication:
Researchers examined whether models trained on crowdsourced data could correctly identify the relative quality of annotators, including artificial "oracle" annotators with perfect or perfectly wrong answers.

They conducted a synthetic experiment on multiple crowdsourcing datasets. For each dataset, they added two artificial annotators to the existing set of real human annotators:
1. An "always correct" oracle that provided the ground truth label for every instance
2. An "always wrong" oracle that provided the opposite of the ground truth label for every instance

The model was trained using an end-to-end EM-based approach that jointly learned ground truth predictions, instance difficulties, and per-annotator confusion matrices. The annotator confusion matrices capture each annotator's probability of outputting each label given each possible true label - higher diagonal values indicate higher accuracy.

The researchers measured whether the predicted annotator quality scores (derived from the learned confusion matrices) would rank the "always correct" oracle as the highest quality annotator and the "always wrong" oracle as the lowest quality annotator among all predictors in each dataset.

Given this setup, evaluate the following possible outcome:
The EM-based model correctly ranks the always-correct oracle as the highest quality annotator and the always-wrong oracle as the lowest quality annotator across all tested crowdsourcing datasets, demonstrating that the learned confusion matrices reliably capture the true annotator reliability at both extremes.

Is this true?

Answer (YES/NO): YES